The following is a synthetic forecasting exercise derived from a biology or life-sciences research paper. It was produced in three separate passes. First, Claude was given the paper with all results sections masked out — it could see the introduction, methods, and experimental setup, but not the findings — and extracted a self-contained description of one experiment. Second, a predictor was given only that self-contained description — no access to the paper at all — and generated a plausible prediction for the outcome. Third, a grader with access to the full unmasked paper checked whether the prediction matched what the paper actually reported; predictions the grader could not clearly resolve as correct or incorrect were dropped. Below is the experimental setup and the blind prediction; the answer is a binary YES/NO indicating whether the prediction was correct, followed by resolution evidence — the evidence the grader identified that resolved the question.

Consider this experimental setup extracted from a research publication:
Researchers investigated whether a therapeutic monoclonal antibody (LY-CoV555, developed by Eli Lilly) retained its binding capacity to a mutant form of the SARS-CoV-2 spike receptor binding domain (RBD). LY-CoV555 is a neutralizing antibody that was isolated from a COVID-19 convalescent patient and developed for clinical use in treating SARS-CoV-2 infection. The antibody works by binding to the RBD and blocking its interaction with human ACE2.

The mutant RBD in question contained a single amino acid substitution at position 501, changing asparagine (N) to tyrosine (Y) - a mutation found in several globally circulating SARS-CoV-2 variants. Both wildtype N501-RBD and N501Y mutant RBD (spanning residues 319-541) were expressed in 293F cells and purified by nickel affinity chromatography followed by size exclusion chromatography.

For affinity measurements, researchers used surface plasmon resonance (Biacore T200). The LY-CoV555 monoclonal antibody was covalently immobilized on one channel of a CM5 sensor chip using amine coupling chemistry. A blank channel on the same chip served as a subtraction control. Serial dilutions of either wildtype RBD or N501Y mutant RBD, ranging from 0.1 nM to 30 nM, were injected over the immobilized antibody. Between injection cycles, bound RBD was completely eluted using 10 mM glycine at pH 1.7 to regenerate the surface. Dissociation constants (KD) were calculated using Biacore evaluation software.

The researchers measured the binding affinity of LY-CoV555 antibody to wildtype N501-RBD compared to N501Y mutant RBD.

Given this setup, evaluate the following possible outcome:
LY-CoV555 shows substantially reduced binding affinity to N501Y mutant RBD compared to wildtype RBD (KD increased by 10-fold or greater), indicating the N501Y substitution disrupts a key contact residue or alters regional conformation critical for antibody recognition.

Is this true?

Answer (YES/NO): NO